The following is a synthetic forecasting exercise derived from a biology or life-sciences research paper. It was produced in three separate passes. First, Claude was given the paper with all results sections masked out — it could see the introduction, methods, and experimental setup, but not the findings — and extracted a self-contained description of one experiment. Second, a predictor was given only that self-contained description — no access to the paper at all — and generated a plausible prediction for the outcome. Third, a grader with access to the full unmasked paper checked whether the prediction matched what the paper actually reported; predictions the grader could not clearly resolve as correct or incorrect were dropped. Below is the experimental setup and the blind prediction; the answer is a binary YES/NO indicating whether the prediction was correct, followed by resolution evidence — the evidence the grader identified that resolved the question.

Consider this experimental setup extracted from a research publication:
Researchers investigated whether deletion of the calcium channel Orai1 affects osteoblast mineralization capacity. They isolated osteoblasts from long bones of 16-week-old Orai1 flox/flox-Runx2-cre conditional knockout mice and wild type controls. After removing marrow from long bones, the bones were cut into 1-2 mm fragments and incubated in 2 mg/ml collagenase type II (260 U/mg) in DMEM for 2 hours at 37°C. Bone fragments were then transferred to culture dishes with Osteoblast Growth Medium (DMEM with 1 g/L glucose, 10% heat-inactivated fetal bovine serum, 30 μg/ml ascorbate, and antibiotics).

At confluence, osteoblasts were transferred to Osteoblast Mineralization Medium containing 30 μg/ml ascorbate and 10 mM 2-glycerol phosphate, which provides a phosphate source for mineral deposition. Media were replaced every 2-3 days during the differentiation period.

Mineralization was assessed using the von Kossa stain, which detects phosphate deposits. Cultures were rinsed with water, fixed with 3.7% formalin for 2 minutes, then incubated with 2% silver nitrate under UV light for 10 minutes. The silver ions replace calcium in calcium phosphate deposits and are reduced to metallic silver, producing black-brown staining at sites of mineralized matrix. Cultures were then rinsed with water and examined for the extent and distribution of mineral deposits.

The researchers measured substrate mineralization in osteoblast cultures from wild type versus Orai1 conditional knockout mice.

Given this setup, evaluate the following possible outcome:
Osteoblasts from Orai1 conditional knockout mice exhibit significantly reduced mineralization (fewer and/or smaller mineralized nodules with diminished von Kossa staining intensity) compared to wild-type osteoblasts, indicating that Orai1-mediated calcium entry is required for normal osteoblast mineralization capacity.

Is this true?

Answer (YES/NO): YES